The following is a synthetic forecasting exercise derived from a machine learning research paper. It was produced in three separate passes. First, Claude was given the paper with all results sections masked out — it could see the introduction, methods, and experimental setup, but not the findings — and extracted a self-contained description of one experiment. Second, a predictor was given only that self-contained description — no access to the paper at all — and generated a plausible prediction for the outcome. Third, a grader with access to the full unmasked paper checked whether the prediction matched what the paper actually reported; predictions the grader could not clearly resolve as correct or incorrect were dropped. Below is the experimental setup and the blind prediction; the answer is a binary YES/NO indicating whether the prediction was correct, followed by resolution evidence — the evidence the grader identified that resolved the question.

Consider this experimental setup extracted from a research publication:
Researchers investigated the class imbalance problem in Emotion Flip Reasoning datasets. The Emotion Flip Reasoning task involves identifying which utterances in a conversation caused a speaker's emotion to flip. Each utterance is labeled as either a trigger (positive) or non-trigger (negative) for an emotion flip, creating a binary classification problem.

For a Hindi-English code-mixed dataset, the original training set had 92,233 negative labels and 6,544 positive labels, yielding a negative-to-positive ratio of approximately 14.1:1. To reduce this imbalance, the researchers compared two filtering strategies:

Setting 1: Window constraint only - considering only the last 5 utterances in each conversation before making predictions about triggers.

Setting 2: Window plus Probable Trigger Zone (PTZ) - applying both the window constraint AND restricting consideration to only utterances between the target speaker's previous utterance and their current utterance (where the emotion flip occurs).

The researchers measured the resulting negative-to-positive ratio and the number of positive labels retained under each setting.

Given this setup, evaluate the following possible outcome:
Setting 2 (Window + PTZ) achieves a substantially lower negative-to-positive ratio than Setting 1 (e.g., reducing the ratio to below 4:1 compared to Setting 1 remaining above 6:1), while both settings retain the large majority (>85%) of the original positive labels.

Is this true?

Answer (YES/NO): NO